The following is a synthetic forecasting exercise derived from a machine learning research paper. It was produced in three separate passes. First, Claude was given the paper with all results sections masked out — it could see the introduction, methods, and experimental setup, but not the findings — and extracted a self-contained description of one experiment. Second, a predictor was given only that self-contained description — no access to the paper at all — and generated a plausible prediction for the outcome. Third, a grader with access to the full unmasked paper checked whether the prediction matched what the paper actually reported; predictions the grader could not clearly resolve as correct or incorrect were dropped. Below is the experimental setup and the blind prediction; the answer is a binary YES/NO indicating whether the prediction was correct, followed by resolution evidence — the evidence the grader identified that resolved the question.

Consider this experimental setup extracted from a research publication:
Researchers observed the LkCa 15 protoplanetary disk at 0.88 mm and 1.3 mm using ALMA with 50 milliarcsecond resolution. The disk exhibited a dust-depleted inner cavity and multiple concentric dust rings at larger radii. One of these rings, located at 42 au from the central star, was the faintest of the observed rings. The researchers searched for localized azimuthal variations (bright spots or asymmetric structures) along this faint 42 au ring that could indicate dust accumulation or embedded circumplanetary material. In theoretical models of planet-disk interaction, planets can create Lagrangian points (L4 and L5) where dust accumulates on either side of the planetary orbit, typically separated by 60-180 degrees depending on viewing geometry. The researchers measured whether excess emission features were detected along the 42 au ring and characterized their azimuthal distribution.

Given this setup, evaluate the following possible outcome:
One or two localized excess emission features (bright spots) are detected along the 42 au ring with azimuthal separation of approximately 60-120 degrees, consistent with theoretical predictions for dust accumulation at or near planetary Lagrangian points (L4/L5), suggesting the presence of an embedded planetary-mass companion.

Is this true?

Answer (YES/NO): YES